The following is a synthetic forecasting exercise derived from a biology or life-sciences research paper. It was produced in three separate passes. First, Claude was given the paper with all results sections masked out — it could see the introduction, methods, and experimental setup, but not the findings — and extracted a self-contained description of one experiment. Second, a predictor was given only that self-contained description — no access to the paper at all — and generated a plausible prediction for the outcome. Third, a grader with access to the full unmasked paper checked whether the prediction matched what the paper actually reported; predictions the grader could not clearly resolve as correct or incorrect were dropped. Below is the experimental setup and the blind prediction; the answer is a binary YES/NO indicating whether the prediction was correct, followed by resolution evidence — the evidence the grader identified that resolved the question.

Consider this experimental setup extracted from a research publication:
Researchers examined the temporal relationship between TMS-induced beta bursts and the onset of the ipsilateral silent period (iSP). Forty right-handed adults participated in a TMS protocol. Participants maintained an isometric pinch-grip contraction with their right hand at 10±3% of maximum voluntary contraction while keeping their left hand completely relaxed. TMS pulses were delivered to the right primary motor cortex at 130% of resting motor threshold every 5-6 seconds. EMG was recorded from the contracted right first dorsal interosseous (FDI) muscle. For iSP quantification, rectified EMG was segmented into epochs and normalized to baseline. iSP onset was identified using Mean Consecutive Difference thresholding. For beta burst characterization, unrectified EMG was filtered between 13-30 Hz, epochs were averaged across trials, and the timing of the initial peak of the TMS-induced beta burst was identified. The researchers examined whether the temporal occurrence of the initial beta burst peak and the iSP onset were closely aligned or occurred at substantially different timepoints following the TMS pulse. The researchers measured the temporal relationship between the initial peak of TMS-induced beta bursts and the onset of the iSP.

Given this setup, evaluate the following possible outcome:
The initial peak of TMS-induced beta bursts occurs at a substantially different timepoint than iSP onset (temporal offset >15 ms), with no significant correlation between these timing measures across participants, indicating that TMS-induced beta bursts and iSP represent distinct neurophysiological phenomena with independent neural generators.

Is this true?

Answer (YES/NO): NO